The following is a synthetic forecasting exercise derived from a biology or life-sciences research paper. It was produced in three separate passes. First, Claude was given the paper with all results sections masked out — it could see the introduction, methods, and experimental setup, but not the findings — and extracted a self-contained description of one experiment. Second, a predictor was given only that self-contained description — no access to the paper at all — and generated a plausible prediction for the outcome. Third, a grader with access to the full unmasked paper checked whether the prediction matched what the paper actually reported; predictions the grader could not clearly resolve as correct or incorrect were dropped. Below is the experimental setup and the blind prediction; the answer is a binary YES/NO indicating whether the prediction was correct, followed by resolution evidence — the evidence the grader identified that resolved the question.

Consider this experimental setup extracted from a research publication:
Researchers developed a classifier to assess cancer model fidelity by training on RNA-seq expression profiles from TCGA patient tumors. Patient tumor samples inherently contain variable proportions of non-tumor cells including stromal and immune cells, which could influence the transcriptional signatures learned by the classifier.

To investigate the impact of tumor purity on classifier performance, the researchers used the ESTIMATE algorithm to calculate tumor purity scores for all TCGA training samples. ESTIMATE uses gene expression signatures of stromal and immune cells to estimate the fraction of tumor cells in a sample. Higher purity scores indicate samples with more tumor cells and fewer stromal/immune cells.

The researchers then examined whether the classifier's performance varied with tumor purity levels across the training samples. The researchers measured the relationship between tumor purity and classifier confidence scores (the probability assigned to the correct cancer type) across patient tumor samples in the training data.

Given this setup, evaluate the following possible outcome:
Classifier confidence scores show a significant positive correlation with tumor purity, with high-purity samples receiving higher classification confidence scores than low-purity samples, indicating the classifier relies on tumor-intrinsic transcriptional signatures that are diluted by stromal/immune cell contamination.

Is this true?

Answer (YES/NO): NO